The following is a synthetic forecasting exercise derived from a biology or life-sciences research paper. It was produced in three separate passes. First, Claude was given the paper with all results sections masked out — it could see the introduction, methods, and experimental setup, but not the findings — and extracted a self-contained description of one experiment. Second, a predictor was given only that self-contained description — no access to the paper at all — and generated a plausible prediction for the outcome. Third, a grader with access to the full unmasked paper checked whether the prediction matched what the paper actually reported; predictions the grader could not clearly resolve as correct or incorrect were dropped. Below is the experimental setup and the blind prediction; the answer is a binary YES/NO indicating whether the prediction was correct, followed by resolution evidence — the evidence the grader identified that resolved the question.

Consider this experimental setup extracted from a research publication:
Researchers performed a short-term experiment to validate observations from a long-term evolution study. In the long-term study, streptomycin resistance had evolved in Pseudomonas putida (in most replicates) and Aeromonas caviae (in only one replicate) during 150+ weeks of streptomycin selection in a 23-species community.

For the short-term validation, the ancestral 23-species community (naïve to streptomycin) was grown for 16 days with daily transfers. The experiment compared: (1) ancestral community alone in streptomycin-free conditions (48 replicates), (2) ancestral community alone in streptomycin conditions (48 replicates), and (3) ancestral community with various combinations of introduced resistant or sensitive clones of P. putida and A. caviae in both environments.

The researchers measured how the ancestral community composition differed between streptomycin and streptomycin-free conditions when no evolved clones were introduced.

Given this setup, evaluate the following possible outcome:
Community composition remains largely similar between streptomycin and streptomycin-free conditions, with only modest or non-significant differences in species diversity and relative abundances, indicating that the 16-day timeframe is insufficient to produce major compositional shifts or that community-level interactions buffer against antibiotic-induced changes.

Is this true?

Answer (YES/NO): NO